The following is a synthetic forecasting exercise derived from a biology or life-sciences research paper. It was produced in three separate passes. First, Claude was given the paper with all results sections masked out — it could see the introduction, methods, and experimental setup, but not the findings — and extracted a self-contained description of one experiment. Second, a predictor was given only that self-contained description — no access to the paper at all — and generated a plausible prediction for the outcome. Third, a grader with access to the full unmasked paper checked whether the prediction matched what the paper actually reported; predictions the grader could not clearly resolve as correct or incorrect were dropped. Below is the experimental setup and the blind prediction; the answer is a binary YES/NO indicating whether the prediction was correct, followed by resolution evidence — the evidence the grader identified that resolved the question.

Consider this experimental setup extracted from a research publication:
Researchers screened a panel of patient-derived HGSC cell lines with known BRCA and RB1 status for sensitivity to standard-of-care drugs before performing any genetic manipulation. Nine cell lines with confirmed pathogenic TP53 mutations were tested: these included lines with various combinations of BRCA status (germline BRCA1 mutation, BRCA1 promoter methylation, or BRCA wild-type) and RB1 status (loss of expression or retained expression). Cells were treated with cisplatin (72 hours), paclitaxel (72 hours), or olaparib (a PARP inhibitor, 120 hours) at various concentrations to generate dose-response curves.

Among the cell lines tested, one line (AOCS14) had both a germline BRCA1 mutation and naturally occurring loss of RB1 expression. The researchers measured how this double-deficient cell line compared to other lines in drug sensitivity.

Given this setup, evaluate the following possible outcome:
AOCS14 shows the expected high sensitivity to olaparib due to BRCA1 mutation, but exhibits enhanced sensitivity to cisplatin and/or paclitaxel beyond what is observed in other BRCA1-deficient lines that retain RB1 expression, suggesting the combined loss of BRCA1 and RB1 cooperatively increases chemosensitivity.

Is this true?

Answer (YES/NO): YES